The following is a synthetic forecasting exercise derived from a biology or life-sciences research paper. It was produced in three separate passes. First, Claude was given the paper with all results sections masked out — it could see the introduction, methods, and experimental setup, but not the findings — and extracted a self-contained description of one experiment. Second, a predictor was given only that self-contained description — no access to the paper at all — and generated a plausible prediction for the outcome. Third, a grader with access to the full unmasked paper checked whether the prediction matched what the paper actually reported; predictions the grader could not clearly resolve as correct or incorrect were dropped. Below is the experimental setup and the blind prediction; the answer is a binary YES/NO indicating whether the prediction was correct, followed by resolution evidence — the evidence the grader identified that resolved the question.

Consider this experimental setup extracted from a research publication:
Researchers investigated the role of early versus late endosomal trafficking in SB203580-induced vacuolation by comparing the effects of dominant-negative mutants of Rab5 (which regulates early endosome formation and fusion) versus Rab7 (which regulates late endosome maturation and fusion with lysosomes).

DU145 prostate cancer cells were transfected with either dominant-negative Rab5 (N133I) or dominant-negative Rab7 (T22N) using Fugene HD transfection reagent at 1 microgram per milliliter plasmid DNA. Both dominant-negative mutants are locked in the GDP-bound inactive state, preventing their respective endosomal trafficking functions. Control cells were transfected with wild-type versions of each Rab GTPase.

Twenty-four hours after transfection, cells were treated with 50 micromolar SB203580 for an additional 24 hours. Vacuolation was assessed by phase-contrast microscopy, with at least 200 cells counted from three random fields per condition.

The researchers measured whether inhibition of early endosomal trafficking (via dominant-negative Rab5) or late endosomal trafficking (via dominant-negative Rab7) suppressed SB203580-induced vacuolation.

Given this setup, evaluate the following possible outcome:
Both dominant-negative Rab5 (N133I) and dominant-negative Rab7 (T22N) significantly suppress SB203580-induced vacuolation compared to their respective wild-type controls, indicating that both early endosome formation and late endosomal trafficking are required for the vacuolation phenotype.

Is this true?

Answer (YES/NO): NO